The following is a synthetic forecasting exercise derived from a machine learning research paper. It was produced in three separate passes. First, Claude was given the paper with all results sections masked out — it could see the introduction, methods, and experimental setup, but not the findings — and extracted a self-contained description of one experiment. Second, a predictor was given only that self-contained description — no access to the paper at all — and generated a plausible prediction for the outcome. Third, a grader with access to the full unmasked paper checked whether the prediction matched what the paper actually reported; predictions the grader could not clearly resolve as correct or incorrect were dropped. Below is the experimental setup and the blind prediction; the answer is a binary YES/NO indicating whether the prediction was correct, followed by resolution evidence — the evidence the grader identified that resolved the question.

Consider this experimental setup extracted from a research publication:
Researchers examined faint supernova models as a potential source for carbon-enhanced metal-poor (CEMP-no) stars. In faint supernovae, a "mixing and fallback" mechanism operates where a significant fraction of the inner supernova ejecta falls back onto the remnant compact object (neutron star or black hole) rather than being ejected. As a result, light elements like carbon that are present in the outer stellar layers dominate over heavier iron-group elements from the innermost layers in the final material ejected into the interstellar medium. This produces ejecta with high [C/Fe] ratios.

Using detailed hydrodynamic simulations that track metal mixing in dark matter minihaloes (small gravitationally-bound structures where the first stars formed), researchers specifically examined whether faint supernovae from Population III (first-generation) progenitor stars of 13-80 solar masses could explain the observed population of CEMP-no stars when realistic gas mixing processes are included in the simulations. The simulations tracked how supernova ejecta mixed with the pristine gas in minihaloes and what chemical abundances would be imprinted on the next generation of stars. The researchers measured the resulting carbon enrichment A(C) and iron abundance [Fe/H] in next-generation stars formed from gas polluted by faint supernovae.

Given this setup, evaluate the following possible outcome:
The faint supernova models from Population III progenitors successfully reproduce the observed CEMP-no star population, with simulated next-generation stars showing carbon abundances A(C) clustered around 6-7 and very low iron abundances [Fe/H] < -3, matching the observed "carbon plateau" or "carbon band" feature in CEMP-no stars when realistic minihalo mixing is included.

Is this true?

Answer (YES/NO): NO